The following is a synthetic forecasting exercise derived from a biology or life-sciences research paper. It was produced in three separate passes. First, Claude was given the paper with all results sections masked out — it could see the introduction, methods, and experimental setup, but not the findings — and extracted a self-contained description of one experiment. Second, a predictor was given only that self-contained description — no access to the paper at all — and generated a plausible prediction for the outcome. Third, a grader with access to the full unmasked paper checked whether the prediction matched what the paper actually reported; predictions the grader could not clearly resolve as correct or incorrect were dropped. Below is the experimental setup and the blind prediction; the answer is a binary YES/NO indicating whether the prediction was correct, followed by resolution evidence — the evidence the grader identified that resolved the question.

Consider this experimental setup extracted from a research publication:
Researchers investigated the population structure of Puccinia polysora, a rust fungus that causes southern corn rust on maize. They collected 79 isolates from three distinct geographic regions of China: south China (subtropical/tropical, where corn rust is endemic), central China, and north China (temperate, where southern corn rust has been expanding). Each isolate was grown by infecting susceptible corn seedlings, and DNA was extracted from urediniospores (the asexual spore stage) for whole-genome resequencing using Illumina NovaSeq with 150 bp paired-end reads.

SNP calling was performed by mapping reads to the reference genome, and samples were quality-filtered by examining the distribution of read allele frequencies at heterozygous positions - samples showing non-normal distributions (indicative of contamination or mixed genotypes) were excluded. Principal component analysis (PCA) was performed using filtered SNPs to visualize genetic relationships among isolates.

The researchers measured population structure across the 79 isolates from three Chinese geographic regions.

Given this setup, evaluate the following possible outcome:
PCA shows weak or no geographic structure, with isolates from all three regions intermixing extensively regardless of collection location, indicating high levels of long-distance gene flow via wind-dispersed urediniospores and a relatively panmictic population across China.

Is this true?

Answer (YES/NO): YES